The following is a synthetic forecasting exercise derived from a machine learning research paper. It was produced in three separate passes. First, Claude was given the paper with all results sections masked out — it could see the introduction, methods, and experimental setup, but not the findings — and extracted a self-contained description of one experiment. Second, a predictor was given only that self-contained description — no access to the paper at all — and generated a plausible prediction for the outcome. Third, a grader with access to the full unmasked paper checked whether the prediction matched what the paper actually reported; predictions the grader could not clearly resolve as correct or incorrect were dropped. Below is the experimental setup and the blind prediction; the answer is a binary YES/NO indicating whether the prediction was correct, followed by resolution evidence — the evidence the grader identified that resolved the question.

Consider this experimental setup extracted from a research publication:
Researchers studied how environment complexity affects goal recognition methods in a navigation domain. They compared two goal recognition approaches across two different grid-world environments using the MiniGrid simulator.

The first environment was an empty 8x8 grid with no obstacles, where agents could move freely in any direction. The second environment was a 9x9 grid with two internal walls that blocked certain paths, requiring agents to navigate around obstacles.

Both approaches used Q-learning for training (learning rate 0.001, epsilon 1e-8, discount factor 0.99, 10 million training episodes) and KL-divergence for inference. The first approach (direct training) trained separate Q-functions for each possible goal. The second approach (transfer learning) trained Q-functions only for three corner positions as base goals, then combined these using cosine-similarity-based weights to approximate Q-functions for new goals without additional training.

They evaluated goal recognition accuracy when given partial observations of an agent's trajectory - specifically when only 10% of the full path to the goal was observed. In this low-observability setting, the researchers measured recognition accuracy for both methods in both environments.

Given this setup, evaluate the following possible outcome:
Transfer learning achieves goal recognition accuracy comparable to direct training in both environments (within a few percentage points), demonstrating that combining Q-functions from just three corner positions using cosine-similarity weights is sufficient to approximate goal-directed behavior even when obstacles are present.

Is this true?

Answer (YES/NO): YES